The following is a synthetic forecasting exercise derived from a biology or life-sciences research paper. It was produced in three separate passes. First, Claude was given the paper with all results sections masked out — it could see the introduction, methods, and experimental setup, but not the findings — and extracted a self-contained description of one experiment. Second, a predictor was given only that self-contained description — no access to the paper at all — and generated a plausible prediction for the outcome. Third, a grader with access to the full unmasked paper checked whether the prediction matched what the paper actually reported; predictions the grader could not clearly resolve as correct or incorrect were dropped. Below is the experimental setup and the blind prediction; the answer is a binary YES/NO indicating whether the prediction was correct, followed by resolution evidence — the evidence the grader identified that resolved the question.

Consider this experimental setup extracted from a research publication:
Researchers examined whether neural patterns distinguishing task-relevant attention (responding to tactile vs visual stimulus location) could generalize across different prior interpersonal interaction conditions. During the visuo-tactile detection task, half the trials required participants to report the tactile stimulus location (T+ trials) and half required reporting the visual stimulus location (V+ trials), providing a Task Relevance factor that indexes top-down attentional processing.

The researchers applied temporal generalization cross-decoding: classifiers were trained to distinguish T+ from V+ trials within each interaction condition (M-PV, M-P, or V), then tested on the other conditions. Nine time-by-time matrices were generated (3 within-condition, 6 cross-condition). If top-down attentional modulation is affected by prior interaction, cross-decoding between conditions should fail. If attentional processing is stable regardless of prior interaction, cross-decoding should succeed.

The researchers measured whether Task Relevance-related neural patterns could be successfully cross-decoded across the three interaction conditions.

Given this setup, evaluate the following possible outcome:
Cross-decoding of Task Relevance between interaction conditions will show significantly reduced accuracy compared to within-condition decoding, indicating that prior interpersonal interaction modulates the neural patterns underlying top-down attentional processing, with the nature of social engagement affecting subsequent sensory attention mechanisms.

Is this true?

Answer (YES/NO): NO